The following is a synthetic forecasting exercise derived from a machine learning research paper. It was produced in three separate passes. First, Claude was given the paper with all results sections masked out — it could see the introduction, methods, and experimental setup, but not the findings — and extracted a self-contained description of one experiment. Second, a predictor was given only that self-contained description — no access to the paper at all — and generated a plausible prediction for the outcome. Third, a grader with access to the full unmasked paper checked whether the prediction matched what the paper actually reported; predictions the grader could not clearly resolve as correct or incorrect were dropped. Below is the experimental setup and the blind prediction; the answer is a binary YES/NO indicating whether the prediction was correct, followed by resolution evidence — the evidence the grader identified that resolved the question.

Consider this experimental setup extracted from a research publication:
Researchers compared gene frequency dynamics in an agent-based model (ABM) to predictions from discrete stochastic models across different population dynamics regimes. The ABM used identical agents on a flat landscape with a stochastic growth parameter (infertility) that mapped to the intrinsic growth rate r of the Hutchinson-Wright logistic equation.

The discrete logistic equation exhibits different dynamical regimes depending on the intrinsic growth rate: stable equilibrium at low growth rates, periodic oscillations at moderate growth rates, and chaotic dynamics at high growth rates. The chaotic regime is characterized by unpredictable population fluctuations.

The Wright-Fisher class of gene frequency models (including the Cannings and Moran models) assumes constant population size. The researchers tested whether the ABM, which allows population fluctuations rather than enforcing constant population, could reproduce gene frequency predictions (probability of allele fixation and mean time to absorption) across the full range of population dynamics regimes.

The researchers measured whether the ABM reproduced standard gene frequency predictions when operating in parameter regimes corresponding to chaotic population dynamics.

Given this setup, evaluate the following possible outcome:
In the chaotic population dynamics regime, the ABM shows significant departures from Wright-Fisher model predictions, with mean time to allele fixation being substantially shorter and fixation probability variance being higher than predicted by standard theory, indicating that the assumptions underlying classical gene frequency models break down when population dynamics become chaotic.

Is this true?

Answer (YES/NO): NO